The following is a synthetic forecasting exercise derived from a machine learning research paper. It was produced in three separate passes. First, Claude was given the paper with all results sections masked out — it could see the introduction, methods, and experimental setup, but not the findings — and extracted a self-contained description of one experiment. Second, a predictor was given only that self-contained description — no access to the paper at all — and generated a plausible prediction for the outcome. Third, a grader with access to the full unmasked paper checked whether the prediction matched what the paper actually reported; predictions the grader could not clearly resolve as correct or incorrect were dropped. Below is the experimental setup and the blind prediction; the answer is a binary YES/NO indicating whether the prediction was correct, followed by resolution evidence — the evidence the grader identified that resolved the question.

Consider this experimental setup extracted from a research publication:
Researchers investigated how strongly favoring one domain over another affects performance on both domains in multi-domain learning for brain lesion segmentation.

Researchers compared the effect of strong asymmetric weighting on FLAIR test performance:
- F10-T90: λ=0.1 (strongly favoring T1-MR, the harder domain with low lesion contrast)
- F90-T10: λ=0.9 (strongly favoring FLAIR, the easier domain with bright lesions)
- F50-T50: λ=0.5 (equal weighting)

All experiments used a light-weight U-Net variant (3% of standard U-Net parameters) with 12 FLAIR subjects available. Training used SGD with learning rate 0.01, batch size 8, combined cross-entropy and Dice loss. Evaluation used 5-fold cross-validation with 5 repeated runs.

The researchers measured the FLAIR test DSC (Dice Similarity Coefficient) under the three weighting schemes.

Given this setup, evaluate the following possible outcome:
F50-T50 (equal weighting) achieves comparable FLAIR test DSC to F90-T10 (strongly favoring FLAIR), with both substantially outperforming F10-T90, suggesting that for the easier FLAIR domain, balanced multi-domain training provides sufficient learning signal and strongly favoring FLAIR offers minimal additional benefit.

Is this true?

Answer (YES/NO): NO